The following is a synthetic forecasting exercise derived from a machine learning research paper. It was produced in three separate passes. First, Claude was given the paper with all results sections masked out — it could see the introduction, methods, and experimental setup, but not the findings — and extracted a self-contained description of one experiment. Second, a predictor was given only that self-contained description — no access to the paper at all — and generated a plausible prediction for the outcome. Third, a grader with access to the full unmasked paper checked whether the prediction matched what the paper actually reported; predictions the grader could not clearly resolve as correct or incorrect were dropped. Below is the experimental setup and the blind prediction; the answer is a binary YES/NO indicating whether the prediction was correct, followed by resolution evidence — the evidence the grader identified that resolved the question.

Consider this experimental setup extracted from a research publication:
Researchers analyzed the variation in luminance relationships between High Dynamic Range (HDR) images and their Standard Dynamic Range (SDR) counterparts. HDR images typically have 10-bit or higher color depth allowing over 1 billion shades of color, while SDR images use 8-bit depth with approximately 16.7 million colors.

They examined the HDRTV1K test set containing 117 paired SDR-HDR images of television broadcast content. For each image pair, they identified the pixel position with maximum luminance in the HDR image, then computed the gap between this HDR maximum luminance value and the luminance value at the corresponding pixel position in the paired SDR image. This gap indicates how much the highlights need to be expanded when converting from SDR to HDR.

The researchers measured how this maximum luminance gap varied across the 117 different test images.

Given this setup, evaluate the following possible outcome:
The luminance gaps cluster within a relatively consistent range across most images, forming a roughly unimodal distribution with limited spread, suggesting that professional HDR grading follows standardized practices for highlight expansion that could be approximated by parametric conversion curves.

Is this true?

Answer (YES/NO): NO